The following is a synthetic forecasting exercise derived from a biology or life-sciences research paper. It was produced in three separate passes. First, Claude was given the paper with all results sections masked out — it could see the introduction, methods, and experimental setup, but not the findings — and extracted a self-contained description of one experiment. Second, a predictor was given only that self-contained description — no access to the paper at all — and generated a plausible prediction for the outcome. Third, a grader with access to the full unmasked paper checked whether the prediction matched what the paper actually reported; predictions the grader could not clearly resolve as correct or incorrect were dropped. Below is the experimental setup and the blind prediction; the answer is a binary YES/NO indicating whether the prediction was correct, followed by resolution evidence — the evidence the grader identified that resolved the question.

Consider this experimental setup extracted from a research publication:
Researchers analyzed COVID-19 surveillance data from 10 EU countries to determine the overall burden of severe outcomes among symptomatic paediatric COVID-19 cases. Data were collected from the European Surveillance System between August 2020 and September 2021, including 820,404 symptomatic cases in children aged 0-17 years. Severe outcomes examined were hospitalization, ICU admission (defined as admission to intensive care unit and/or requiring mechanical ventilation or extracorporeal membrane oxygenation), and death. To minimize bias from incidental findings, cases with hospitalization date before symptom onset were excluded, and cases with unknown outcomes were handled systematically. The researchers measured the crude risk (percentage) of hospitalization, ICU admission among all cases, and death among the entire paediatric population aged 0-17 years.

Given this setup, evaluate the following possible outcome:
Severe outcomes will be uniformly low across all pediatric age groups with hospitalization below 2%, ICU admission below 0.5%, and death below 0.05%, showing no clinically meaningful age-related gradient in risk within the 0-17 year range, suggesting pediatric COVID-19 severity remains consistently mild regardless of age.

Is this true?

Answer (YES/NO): NO